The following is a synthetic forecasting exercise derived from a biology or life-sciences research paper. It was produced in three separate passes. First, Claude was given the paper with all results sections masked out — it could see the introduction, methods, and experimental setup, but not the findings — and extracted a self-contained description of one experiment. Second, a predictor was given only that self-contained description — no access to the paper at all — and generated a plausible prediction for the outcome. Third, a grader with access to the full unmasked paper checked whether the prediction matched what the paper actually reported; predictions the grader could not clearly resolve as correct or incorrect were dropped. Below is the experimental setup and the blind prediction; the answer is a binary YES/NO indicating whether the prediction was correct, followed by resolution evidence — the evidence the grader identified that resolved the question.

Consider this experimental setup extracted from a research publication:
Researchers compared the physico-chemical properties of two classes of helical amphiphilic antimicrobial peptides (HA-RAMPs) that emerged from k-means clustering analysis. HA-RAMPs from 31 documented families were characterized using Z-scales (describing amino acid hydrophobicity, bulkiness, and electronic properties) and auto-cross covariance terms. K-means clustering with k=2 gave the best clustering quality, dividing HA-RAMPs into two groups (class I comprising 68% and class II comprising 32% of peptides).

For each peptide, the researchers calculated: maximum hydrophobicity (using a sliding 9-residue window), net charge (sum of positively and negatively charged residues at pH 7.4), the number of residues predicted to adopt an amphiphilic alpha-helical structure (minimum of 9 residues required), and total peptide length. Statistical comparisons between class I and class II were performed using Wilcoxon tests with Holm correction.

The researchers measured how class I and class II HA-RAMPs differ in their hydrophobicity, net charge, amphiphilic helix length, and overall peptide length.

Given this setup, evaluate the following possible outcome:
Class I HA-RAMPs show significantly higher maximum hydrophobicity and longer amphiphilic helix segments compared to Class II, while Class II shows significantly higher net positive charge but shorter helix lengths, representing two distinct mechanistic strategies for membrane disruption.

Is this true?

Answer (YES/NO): NO